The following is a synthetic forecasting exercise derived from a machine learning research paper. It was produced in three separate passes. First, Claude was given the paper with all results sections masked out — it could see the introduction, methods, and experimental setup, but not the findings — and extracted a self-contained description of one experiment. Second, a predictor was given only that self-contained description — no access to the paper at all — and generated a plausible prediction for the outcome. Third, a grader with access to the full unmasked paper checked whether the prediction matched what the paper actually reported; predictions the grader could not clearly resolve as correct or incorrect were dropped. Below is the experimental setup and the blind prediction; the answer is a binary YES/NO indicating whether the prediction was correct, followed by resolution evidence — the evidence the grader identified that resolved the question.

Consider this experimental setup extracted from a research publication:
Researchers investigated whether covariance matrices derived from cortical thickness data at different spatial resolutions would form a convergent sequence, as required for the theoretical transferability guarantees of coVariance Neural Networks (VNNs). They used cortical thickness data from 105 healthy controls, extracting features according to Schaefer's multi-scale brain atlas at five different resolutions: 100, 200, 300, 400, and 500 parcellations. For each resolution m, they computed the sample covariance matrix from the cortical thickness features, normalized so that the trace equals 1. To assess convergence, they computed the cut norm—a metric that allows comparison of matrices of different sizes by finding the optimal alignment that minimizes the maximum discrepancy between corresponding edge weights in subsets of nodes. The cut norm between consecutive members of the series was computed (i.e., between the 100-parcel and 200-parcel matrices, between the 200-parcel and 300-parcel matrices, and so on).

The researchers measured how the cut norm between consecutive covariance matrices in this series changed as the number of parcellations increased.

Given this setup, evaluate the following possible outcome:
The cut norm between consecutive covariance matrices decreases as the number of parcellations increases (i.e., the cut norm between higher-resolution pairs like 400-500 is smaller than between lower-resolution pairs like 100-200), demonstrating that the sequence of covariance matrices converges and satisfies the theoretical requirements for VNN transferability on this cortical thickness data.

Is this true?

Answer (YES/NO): YES